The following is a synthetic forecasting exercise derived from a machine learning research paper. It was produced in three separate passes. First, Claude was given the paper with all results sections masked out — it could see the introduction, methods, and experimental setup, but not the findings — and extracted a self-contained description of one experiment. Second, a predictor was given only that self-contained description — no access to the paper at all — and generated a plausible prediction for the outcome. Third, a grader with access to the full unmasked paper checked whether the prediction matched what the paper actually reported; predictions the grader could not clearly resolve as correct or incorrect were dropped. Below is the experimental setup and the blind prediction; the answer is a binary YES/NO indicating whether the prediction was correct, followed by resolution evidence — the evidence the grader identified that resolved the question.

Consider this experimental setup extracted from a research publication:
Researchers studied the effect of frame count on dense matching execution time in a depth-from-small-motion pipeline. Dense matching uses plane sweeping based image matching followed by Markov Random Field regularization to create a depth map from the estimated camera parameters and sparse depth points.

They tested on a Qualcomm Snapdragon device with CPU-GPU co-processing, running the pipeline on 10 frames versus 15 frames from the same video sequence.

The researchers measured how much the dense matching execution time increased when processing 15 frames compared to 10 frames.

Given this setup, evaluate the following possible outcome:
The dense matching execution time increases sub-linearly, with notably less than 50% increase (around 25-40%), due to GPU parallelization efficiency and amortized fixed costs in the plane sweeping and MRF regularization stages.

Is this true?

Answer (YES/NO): NO